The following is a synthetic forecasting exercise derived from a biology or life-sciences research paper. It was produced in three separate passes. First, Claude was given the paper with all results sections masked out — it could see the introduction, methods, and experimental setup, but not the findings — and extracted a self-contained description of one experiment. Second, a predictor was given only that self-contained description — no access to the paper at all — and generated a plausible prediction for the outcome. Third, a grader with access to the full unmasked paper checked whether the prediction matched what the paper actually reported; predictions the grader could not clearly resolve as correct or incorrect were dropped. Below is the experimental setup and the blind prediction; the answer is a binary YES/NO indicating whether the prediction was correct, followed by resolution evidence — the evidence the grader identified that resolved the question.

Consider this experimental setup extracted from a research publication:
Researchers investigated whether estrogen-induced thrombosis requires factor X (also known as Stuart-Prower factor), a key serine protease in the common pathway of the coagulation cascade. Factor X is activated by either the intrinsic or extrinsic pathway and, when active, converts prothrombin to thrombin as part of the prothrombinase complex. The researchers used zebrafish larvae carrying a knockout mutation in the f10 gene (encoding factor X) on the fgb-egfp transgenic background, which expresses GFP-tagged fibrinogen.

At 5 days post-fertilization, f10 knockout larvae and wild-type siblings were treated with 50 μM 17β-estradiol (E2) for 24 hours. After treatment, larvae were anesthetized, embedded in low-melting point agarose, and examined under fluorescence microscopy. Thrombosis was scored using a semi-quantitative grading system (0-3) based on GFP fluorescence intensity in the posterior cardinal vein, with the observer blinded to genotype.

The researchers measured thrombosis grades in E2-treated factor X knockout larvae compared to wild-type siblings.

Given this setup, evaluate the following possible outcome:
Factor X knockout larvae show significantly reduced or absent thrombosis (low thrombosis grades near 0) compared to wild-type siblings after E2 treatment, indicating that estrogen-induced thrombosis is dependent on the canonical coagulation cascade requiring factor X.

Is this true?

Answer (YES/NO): NO